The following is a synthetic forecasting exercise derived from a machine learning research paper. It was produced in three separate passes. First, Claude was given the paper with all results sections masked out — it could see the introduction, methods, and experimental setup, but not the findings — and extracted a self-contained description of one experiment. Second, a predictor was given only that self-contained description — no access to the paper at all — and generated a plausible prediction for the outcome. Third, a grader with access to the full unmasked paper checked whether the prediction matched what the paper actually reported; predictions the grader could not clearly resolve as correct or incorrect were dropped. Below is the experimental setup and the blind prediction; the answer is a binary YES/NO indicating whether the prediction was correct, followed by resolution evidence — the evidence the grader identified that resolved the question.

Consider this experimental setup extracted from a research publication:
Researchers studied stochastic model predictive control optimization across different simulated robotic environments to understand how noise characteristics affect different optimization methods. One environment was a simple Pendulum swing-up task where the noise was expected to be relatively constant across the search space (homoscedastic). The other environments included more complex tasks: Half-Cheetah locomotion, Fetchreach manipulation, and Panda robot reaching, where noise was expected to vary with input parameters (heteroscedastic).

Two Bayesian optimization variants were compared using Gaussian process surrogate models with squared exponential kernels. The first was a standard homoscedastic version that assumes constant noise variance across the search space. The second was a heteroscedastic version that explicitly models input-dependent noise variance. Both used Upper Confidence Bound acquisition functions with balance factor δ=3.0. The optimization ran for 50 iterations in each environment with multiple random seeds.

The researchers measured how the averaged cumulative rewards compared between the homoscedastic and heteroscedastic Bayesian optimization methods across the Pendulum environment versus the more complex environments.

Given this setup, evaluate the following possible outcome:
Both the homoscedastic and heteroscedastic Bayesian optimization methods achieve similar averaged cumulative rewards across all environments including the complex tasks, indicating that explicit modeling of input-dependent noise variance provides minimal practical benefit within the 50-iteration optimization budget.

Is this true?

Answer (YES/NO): NO